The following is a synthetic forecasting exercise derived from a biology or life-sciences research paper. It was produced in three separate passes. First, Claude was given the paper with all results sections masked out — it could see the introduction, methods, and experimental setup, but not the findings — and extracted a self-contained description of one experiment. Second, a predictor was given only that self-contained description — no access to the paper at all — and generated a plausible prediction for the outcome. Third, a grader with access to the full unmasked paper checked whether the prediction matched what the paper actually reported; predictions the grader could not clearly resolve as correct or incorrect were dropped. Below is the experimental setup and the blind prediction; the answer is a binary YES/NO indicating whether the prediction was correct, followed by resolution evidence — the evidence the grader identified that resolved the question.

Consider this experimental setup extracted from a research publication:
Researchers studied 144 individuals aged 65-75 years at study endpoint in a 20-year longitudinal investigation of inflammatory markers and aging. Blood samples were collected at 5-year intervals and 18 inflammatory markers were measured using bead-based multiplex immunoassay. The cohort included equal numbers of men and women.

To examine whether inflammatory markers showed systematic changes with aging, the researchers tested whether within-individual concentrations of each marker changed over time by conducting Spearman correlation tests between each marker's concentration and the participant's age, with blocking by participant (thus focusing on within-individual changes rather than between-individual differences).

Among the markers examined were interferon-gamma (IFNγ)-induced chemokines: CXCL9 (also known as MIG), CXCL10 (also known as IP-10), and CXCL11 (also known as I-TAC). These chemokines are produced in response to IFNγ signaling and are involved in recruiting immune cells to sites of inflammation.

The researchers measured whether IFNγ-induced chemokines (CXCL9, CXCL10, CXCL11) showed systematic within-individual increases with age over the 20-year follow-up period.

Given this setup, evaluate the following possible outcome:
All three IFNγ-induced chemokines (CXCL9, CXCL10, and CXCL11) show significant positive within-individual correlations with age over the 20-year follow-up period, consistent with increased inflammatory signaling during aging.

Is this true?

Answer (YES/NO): NO